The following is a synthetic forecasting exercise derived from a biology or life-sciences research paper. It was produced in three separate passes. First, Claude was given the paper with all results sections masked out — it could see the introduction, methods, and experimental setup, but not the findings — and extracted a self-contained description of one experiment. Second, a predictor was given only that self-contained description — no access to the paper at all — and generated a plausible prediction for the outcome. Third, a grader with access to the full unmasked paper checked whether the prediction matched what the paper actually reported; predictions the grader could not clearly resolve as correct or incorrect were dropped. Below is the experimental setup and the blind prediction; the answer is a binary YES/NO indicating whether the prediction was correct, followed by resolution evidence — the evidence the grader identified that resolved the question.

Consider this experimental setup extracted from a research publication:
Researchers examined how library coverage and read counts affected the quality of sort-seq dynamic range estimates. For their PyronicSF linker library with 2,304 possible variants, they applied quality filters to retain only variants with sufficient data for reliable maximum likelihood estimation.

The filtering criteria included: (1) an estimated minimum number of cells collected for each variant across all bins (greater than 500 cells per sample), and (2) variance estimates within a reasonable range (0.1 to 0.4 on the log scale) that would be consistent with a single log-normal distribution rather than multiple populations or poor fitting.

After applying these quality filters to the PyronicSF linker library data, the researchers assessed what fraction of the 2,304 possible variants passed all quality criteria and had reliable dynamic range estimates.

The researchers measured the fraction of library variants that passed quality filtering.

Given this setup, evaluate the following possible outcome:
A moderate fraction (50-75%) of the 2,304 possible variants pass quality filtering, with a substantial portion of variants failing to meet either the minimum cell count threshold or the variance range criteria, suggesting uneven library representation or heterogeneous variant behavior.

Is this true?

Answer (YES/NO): NO